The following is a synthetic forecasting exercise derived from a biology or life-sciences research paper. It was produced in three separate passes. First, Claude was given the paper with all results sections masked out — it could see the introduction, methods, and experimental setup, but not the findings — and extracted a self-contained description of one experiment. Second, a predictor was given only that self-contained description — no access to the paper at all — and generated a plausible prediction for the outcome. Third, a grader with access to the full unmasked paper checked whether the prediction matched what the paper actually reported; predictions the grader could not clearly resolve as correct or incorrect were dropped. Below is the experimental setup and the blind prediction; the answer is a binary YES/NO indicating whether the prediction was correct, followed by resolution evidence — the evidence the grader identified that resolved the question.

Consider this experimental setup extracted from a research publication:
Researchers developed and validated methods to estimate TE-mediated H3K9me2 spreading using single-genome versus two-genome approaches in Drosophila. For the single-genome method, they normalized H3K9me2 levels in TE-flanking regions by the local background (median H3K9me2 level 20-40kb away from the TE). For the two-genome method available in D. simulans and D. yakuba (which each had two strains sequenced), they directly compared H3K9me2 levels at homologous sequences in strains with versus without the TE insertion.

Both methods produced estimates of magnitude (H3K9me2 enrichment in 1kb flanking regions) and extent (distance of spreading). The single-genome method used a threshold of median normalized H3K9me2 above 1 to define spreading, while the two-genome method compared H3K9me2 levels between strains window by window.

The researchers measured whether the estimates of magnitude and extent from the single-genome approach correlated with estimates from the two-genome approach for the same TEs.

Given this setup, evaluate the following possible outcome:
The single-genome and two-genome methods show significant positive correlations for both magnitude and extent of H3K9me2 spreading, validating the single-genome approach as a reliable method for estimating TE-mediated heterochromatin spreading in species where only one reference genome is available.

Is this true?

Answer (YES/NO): YES